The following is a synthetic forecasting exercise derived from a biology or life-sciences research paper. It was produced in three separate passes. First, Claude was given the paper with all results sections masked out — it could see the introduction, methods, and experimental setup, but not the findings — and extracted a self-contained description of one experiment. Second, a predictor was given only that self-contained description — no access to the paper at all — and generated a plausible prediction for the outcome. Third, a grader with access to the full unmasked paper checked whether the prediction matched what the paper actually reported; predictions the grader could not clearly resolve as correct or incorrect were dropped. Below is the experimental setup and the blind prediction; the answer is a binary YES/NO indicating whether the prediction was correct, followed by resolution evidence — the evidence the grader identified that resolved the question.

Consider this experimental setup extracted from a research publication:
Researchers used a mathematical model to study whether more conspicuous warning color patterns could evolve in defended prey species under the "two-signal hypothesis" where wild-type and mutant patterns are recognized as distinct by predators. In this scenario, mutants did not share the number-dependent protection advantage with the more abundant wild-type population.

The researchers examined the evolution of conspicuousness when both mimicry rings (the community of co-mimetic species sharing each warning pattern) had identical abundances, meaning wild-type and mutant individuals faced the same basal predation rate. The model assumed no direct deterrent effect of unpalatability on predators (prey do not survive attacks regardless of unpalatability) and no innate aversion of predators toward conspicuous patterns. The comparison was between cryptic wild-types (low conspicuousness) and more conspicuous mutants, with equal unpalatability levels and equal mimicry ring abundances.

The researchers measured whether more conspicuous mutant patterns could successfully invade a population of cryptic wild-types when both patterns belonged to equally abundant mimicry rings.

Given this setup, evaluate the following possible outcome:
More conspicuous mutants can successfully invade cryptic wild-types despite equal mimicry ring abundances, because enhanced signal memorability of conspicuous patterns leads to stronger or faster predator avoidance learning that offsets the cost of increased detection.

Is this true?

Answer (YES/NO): YES